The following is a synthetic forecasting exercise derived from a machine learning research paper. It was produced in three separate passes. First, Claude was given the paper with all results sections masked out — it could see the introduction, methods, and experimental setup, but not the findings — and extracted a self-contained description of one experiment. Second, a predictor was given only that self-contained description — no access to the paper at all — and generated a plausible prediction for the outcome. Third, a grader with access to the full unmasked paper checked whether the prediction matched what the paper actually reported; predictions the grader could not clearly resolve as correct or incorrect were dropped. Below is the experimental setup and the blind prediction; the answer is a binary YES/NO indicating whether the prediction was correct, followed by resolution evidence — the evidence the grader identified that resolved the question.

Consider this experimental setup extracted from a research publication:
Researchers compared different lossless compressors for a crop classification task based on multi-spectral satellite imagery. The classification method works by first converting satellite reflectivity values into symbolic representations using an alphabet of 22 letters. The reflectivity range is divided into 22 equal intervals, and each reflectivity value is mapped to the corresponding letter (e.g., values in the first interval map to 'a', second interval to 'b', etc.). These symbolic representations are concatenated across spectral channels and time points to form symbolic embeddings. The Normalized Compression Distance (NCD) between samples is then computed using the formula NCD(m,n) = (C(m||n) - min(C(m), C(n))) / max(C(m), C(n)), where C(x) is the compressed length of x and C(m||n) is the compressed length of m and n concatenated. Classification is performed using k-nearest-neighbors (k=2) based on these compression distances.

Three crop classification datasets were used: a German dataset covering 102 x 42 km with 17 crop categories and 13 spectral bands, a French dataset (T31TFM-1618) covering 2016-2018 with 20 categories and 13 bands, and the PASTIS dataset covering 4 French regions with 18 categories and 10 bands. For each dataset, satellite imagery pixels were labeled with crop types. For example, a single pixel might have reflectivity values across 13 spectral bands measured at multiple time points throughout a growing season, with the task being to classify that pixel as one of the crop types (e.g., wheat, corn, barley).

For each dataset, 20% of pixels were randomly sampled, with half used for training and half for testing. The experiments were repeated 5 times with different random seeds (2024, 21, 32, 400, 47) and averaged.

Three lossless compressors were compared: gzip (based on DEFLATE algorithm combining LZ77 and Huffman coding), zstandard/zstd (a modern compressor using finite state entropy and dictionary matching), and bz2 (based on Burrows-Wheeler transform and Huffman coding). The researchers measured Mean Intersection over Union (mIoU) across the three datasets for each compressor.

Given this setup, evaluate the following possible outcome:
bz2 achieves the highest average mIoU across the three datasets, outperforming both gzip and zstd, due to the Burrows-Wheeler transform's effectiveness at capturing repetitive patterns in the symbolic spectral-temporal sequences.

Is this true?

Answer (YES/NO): NO